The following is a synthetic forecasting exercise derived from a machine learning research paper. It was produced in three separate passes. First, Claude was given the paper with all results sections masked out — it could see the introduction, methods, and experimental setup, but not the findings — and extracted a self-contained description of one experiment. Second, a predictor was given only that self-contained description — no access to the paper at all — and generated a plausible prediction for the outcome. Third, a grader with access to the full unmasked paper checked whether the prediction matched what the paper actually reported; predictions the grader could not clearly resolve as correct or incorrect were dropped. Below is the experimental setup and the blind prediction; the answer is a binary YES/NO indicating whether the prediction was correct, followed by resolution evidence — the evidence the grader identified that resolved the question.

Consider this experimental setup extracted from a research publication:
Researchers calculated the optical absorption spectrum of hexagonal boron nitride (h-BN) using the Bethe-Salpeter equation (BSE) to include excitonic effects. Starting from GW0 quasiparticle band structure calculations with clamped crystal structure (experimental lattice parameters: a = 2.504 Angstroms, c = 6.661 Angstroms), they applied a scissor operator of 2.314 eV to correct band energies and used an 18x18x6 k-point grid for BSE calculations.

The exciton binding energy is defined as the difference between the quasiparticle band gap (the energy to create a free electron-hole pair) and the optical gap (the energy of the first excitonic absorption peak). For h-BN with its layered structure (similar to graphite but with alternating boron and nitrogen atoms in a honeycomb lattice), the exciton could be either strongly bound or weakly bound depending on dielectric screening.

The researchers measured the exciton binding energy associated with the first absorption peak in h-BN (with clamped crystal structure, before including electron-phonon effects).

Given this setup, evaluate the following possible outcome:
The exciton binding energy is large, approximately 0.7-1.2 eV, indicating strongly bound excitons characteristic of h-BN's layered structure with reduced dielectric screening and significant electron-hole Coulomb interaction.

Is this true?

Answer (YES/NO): YES